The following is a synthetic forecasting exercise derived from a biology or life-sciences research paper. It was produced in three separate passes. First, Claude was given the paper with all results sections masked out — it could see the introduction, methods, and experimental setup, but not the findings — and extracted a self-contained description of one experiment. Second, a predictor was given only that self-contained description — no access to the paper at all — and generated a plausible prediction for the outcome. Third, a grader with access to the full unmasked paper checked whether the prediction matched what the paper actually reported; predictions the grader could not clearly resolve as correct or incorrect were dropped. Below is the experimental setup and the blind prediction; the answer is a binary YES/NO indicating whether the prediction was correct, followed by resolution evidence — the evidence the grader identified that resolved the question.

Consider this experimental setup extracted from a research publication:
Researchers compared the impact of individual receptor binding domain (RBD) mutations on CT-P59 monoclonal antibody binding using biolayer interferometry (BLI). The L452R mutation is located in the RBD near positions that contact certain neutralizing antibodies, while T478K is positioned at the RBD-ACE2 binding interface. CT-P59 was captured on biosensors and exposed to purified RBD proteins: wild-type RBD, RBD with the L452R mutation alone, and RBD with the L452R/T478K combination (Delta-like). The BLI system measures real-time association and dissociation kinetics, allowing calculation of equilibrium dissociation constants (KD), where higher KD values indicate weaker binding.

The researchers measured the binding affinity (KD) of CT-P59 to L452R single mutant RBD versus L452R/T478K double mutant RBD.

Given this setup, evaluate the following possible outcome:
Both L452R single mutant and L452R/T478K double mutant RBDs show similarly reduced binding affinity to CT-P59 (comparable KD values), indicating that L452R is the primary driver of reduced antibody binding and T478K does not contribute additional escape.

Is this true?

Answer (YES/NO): YES